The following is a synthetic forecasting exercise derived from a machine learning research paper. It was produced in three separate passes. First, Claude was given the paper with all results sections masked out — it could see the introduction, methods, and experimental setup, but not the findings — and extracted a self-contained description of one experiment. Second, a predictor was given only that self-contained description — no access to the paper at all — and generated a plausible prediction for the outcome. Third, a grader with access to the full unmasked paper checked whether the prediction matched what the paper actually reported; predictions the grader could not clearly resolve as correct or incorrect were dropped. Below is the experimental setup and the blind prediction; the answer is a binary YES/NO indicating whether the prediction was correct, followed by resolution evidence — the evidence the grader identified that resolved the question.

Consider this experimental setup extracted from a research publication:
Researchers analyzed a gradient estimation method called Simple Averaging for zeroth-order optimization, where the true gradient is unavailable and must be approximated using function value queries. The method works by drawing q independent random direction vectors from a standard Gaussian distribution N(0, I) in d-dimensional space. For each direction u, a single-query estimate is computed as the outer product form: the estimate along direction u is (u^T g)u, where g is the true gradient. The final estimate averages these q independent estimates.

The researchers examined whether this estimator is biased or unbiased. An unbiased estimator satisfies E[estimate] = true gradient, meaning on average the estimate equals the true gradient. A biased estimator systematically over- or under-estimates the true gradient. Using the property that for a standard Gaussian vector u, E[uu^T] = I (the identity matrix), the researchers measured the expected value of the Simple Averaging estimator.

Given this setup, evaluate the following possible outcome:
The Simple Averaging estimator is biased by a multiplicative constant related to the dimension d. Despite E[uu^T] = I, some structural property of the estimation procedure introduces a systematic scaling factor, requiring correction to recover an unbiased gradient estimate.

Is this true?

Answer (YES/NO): NO